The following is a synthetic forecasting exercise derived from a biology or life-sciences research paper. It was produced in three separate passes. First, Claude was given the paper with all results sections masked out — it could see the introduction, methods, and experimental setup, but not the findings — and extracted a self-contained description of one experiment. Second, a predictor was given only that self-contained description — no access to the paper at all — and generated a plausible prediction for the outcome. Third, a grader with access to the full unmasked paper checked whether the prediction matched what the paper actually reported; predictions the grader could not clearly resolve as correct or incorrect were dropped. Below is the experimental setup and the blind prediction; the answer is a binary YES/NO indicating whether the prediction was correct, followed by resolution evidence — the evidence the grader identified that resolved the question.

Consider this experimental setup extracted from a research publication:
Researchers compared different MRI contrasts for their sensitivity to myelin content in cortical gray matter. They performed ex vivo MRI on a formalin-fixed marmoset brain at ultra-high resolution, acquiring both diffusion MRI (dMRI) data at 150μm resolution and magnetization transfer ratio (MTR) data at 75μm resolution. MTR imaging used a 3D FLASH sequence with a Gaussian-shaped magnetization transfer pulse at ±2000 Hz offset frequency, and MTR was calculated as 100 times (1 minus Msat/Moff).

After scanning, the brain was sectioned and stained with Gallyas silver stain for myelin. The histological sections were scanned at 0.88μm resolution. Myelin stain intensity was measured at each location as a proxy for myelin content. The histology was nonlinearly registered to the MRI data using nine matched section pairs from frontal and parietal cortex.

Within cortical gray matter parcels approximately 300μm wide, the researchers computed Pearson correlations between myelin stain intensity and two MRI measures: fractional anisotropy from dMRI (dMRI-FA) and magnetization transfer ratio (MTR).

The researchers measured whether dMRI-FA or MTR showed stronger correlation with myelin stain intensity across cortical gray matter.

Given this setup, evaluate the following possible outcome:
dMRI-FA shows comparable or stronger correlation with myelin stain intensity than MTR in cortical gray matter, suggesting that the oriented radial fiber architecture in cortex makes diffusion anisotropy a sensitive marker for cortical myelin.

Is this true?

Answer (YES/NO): NO